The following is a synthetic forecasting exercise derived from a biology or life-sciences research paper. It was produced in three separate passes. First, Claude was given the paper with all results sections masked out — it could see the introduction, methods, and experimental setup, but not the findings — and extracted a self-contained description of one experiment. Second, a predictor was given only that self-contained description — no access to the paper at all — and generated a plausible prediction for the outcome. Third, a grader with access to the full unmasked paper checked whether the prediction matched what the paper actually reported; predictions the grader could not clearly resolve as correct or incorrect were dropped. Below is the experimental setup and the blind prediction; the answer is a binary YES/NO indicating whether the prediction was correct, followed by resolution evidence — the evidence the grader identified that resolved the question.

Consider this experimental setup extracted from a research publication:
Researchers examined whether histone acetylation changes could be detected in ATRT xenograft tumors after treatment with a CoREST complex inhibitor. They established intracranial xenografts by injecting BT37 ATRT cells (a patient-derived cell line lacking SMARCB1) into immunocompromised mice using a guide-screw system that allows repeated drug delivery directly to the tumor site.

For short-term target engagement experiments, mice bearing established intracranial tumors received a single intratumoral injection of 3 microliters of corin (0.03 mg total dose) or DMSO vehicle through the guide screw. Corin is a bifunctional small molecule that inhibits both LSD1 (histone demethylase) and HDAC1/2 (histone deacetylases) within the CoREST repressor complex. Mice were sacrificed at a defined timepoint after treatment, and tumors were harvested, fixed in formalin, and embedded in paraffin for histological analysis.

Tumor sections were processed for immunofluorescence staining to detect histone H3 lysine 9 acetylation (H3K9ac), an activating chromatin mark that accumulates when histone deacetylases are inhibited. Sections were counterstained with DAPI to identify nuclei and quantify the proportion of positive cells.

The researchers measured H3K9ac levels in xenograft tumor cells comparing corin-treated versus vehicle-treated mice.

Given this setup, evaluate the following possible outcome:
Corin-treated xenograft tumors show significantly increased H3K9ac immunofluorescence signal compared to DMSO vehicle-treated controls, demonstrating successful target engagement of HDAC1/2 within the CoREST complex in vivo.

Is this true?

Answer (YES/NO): YES